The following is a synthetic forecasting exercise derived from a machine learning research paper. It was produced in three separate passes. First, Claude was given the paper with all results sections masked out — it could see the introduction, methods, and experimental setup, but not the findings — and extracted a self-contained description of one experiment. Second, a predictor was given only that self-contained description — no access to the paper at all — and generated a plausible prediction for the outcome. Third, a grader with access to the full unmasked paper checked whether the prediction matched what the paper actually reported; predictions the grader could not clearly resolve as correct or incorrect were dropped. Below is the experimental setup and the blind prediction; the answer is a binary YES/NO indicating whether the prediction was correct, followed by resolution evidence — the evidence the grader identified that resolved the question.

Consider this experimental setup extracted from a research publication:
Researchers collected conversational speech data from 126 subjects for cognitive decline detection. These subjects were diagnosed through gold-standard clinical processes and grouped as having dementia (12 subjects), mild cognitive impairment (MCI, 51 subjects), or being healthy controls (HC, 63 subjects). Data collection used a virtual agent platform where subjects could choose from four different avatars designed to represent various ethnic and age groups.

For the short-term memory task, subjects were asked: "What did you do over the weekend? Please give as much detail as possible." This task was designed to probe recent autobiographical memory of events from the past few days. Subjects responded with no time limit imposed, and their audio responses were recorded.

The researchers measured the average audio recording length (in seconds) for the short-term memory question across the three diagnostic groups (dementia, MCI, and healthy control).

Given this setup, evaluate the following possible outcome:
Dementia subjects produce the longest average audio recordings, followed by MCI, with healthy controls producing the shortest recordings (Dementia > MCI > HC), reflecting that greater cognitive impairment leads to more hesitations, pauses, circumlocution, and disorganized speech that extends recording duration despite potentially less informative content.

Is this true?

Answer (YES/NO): NO